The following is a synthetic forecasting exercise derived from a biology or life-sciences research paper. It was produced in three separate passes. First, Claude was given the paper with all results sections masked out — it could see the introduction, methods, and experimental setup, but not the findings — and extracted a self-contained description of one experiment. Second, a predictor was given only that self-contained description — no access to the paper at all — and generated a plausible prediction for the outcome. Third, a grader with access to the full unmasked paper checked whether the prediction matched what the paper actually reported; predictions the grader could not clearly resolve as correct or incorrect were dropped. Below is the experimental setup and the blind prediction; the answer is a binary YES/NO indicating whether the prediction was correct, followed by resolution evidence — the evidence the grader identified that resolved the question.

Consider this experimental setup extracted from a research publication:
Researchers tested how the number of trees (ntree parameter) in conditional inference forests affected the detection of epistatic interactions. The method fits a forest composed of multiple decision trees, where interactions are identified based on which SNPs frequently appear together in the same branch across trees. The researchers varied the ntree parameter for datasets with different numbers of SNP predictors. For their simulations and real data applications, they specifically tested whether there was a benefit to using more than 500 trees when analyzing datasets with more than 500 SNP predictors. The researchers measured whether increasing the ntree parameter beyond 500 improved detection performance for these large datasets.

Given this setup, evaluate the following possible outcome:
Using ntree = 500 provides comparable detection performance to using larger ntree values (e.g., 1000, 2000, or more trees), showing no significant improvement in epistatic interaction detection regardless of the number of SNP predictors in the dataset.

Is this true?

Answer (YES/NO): NO